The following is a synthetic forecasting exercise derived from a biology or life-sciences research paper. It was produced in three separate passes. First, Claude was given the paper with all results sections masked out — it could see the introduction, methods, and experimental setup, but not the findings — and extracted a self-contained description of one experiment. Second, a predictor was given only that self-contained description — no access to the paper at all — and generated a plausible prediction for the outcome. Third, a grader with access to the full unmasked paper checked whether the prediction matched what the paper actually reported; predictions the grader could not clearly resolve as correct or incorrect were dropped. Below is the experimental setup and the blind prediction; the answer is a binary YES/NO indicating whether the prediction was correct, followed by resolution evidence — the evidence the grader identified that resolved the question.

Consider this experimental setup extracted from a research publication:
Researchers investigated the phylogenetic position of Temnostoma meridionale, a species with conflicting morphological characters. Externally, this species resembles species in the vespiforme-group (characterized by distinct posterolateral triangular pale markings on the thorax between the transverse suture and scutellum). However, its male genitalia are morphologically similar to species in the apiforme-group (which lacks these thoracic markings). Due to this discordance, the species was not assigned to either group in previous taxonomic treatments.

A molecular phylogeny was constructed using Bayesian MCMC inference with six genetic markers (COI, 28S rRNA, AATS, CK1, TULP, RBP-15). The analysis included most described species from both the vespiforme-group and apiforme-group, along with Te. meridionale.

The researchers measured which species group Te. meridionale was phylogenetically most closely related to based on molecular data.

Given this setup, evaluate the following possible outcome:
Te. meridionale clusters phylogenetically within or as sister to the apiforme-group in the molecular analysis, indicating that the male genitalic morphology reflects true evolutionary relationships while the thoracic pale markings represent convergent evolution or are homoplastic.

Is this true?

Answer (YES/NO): YES